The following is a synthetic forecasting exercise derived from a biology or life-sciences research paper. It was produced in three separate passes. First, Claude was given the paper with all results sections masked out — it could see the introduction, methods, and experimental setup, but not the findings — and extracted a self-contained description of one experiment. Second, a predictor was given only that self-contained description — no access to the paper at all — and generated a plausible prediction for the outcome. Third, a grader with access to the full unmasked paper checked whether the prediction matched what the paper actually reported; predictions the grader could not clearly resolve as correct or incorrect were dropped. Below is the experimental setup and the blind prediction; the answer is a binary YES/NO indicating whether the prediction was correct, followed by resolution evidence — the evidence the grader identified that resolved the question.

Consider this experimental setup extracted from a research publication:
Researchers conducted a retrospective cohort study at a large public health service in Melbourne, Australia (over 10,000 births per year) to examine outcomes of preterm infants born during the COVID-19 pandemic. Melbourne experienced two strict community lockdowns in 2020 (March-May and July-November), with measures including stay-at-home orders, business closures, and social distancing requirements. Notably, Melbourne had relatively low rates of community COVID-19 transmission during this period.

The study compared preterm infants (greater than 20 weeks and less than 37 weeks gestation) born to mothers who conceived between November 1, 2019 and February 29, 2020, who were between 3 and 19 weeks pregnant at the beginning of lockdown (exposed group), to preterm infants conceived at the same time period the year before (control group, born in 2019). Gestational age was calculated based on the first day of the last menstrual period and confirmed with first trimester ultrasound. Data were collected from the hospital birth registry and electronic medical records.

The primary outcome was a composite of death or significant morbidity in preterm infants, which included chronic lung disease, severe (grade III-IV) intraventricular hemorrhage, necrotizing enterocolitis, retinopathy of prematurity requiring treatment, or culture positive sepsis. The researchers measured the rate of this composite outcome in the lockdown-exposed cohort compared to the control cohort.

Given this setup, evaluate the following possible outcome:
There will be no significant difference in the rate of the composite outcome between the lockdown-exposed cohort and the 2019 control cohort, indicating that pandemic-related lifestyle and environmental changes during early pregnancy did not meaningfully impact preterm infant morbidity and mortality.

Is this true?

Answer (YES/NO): YES